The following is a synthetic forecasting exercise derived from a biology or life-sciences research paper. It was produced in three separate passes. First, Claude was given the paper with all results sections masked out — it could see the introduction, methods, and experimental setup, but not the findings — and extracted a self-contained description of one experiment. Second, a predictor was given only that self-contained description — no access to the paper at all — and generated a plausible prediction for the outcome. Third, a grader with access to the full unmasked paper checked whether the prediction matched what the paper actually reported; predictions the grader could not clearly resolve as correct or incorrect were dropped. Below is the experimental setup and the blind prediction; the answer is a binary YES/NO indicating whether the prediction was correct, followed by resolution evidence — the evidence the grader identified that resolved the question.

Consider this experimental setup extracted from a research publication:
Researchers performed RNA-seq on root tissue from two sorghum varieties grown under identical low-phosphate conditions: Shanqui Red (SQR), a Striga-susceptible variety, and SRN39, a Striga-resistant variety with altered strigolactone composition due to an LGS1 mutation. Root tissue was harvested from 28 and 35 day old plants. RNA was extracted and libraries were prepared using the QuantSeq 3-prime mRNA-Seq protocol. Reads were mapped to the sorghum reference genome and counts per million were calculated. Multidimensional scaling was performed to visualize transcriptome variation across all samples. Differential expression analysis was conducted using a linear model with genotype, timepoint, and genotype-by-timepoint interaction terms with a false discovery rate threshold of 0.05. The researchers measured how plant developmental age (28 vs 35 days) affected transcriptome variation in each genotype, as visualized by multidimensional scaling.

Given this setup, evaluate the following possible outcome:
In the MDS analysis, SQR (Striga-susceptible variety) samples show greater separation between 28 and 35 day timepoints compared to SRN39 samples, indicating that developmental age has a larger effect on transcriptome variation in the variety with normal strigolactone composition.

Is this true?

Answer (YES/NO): NO